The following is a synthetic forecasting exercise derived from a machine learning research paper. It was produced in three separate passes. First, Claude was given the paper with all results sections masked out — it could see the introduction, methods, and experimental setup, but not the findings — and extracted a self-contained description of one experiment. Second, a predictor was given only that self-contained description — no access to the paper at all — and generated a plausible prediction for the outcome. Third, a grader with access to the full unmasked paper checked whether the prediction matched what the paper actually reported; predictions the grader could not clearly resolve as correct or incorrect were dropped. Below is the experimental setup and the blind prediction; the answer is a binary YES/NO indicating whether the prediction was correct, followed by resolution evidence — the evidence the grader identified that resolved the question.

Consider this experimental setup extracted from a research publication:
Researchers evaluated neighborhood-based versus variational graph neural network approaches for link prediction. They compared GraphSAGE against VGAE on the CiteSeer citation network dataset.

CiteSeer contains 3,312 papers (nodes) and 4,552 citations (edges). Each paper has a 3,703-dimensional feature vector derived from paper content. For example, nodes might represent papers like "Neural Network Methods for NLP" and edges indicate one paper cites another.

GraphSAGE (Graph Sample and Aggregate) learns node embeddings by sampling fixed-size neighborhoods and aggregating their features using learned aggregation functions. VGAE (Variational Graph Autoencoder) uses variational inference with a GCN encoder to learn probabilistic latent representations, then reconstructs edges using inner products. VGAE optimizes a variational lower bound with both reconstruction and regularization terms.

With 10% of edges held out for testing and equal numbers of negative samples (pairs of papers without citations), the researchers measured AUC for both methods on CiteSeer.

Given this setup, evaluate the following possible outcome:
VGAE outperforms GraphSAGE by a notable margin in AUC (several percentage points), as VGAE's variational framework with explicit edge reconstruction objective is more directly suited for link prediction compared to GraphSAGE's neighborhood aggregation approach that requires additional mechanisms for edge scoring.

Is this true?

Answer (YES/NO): NO